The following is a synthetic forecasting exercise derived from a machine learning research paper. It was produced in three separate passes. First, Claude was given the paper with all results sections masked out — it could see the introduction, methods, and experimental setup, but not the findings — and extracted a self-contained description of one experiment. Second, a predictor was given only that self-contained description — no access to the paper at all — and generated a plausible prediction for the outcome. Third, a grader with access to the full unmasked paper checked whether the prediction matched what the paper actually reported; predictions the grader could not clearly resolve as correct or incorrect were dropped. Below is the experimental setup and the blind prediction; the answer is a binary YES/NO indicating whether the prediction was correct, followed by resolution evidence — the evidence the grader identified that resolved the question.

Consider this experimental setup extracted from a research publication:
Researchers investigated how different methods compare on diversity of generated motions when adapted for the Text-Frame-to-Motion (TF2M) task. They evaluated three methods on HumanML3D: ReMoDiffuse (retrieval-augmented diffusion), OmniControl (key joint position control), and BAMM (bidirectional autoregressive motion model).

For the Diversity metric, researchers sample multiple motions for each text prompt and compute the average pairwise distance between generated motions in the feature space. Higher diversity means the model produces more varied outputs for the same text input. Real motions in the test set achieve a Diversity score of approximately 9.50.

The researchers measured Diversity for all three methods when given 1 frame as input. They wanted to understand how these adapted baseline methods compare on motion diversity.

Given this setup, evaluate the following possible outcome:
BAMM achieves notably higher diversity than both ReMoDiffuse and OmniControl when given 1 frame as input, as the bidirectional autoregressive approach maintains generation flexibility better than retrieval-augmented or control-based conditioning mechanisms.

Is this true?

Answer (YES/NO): YES